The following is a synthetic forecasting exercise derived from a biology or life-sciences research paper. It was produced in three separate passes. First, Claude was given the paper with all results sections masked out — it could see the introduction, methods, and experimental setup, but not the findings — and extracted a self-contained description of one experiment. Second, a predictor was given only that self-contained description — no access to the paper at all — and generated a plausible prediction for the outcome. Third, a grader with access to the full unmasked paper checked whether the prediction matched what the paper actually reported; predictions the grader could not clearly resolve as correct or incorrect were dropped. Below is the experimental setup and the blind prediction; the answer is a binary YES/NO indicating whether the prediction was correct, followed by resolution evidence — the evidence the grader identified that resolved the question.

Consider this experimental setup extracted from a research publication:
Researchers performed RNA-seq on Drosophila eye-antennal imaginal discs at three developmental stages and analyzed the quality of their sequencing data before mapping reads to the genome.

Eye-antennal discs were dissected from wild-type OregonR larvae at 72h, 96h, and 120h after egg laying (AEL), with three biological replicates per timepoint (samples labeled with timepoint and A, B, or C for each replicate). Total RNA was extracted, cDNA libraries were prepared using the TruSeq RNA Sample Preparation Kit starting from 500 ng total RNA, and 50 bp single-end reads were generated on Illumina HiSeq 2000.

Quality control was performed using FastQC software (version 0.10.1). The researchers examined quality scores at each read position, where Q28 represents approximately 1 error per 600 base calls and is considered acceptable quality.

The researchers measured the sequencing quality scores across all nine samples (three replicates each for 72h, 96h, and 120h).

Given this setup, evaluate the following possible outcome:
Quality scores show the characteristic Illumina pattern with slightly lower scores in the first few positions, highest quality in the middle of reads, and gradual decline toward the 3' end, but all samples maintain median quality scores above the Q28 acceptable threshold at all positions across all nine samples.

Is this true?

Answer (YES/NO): NO